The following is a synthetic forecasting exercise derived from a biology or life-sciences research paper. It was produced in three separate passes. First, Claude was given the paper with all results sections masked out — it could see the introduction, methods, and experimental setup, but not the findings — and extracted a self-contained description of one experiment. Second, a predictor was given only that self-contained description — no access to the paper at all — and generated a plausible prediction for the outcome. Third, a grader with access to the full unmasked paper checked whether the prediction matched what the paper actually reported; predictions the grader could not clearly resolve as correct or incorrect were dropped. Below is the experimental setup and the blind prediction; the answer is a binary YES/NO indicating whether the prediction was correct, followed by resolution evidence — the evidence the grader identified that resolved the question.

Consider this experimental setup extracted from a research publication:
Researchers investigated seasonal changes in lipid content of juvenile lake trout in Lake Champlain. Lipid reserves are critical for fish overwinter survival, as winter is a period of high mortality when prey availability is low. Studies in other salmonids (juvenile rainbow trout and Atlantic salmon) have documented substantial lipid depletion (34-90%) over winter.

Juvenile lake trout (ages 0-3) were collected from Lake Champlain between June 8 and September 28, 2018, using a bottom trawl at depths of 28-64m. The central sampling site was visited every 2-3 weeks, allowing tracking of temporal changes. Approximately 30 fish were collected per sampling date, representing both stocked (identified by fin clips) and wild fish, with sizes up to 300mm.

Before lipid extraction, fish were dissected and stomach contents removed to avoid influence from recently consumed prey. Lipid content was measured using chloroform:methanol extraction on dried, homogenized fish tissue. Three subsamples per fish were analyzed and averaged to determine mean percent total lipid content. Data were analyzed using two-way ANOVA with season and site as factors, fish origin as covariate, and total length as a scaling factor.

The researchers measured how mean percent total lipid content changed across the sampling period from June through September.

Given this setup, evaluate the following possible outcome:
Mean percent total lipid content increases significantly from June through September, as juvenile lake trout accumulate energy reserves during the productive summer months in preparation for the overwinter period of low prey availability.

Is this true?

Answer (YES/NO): NO